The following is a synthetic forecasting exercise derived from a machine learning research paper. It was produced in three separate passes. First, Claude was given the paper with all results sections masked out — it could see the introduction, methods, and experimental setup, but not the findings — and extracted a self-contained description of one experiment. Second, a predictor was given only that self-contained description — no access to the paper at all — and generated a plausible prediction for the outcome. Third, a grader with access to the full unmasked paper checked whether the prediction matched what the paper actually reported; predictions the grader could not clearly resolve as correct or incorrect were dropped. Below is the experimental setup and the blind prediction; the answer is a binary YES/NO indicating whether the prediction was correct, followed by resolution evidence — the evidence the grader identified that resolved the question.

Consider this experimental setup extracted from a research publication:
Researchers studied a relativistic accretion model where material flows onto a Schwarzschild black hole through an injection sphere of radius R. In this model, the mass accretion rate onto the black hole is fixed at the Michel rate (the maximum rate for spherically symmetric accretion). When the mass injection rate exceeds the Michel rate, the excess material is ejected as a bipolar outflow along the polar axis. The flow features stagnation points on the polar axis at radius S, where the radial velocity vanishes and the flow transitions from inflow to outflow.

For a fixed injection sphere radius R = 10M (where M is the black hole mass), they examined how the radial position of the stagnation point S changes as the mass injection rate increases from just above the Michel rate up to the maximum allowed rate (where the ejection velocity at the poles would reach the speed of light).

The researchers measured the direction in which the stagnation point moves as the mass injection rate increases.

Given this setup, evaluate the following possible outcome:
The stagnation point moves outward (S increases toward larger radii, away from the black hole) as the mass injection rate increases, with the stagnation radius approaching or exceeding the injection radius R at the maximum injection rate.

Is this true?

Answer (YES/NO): NO